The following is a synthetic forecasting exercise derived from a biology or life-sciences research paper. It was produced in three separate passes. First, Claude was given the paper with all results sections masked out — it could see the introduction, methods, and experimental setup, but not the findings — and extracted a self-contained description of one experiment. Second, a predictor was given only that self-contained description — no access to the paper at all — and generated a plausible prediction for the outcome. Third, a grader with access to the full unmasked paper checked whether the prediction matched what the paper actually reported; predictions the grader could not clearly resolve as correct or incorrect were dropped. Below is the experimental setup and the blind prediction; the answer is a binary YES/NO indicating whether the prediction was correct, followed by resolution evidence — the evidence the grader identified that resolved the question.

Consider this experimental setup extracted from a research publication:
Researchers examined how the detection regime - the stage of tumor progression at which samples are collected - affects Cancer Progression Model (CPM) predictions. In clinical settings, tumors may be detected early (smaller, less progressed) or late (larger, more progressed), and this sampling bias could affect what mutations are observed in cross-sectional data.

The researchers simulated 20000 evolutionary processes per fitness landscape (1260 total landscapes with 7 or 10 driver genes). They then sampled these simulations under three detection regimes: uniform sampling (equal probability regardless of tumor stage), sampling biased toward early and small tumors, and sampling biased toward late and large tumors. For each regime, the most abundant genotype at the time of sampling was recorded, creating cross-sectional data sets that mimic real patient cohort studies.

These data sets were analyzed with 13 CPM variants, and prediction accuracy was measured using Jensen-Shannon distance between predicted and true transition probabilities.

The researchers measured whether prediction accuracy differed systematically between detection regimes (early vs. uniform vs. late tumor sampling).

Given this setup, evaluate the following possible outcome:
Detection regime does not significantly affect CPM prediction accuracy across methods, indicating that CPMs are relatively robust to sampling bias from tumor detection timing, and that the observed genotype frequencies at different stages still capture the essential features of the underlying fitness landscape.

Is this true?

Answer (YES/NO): NO